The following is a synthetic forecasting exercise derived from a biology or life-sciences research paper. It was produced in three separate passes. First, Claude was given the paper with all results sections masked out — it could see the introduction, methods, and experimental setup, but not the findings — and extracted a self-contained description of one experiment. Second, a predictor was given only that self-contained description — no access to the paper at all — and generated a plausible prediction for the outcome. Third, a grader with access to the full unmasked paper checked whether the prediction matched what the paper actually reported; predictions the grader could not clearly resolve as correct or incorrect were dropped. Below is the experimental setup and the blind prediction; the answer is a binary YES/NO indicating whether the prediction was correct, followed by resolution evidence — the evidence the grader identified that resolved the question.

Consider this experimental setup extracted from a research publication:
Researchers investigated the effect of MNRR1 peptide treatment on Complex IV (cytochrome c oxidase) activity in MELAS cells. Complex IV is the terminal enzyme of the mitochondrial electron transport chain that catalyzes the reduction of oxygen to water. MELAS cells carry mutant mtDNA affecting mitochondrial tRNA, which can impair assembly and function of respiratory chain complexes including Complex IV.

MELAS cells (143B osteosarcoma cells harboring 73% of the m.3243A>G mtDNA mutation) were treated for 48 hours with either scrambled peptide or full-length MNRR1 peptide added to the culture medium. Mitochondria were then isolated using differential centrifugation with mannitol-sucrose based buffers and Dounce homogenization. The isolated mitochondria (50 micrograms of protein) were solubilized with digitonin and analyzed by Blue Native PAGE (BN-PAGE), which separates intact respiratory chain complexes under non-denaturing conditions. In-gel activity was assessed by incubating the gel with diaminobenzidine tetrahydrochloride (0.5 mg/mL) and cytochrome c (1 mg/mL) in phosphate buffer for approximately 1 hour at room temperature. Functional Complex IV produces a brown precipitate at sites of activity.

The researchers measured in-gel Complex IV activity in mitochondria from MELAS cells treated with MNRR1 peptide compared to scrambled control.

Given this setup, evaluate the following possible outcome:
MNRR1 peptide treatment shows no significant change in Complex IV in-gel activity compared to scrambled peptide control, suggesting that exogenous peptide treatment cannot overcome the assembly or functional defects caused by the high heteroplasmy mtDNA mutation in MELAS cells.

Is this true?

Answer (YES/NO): YES